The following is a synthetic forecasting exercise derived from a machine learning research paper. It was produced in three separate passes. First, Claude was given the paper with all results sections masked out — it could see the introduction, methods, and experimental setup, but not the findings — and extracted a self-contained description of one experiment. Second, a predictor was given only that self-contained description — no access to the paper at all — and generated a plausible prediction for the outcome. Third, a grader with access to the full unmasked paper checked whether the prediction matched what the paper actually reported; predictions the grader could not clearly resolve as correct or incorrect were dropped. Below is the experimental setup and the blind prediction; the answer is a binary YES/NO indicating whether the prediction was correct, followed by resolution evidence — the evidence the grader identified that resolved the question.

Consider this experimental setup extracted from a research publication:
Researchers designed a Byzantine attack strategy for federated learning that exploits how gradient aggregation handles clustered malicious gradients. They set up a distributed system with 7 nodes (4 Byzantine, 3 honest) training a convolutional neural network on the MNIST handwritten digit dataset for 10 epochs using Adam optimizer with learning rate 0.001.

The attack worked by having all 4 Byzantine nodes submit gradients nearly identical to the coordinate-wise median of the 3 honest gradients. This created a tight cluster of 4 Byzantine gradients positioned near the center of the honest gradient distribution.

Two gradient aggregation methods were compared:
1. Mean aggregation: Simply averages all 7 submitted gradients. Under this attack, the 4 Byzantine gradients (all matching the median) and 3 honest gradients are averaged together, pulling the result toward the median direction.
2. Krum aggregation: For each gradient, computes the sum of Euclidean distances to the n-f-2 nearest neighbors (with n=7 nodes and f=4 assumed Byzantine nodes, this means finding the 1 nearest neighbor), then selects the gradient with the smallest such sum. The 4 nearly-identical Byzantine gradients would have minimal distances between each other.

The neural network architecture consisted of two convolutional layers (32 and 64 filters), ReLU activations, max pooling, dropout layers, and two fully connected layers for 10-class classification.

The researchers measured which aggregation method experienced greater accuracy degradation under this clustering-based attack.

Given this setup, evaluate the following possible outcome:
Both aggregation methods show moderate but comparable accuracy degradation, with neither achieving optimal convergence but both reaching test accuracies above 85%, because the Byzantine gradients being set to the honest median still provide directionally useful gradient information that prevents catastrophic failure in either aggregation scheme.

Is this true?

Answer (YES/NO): NO